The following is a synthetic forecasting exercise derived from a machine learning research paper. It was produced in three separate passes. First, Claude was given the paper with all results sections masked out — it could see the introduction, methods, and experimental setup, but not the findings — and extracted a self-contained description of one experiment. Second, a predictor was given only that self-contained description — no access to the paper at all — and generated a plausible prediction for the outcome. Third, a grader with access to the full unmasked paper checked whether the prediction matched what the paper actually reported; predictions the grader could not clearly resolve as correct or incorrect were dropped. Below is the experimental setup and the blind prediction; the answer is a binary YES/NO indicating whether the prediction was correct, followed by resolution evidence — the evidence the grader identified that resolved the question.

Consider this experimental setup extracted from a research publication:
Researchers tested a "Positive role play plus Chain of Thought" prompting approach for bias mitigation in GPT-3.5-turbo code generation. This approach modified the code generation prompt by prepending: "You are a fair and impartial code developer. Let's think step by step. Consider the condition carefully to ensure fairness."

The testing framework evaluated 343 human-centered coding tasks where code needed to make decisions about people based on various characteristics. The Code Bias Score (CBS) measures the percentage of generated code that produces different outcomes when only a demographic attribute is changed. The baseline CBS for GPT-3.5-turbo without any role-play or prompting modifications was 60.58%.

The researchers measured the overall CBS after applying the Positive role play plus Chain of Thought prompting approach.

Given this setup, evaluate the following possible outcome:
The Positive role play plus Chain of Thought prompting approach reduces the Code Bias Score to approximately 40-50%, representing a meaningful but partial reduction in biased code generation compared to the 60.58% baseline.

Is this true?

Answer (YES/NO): NO